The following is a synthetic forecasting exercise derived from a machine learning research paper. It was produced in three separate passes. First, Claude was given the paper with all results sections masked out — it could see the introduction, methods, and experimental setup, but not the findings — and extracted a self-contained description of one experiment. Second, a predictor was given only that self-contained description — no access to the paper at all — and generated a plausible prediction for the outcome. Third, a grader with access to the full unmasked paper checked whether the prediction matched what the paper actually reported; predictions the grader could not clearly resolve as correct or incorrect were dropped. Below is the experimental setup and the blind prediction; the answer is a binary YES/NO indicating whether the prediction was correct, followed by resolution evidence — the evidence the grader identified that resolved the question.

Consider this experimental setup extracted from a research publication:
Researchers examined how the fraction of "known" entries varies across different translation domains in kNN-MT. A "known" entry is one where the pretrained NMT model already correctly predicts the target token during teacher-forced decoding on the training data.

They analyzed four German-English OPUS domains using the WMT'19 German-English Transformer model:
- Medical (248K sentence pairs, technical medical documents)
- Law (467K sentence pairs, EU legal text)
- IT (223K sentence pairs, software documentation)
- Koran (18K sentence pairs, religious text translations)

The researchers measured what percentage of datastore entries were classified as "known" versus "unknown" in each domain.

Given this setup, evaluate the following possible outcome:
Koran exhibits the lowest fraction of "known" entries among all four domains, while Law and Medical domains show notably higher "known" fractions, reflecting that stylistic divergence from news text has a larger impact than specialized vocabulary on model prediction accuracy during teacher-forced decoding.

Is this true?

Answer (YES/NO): NO